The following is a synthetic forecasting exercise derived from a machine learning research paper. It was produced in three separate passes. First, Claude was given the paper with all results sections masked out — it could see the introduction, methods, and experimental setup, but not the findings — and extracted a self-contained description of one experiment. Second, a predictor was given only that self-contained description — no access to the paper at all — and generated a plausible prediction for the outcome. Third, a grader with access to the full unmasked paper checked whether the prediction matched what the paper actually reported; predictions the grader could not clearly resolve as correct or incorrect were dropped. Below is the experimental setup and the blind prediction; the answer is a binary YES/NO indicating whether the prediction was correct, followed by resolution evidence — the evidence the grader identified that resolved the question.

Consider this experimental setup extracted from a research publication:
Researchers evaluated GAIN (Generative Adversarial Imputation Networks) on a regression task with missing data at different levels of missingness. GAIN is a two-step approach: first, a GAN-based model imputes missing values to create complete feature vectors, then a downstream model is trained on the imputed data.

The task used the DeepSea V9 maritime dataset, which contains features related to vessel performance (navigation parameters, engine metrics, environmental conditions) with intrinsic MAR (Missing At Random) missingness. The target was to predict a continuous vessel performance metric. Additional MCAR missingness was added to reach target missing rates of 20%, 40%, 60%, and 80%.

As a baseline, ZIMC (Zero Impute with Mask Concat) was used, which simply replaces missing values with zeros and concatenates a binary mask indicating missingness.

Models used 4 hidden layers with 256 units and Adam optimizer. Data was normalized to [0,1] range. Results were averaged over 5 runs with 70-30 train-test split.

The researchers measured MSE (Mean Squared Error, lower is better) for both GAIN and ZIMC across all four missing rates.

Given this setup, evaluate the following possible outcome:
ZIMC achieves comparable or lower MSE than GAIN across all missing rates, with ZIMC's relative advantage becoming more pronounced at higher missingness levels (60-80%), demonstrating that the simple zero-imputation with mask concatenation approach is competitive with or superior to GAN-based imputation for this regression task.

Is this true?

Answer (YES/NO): NO